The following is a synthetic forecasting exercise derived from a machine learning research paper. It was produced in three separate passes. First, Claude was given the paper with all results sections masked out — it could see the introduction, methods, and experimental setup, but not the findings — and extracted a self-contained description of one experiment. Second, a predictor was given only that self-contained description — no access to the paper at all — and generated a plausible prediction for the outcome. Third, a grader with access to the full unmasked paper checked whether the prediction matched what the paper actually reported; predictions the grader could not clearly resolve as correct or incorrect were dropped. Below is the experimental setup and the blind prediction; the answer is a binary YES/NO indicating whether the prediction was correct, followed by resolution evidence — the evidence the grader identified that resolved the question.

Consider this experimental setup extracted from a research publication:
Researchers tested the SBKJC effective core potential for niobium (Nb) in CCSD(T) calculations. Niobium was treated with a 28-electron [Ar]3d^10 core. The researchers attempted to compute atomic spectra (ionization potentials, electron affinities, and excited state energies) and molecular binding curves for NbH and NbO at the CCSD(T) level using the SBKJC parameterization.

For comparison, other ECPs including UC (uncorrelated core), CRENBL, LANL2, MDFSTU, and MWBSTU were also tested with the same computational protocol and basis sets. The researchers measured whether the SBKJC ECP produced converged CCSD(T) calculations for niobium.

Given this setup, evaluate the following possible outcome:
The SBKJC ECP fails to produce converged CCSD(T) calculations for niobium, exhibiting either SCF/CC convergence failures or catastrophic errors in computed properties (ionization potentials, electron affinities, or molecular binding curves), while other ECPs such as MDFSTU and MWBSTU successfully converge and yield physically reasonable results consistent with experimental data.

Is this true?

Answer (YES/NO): YES